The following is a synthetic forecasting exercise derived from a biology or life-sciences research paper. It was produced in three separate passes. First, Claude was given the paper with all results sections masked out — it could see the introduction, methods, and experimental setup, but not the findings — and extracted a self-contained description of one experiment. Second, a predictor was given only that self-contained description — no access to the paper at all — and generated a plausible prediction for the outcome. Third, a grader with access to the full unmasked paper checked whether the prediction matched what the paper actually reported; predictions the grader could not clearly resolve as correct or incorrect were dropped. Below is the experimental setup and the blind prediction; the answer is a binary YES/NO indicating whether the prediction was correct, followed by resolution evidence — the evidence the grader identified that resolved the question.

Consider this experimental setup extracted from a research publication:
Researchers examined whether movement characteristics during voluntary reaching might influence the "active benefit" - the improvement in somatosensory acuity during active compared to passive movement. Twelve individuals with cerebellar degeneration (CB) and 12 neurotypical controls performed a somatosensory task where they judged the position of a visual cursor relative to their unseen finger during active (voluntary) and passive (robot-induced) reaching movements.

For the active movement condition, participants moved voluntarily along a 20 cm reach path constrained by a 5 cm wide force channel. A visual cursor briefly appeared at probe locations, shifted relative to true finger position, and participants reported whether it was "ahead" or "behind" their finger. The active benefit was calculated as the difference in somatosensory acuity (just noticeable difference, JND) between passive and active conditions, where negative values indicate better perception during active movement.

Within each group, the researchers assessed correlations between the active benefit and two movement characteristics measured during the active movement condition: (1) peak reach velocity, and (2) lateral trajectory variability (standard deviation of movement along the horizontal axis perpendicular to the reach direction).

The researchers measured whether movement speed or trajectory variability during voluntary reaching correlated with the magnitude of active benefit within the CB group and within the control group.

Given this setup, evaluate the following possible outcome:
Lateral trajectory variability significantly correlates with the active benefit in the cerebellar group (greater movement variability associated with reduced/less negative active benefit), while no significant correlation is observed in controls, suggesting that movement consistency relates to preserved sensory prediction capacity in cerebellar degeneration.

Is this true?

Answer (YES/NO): NO